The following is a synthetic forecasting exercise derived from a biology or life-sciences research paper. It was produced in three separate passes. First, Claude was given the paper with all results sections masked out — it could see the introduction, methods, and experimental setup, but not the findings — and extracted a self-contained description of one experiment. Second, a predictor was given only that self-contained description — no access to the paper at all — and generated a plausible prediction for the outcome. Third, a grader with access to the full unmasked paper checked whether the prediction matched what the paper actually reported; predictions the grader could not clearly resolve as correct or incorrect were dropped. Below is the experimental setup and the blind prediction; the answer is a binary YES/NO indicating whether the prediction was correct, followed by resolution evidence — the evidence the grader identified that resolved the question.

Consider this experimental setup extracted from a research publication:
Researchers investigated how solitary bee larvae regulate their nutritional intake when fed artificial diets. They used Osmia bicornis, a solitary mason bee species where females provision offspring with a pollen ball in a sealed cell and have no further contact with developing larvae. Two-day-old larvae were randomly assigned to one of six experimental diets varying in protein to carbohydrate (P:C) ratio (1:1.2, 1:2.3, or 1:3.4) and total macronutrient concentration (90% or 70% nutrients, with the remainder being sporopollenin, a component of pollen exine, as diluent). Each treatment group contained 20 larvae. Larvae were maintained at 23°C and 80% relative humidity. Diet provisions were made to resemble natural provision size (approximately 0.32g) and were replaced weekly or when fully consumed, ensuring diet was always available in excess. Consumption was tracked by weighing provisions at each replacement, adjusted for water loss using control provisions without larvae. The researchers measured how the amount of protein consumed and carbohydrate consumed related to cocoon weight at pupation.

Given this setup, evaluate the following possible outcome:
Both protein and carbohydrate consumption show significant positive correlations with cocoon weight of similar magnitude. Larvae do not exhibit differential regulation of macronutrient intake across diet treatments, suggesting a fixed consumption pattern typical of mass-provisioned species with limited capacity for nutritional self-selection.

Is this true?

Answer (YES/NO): NO